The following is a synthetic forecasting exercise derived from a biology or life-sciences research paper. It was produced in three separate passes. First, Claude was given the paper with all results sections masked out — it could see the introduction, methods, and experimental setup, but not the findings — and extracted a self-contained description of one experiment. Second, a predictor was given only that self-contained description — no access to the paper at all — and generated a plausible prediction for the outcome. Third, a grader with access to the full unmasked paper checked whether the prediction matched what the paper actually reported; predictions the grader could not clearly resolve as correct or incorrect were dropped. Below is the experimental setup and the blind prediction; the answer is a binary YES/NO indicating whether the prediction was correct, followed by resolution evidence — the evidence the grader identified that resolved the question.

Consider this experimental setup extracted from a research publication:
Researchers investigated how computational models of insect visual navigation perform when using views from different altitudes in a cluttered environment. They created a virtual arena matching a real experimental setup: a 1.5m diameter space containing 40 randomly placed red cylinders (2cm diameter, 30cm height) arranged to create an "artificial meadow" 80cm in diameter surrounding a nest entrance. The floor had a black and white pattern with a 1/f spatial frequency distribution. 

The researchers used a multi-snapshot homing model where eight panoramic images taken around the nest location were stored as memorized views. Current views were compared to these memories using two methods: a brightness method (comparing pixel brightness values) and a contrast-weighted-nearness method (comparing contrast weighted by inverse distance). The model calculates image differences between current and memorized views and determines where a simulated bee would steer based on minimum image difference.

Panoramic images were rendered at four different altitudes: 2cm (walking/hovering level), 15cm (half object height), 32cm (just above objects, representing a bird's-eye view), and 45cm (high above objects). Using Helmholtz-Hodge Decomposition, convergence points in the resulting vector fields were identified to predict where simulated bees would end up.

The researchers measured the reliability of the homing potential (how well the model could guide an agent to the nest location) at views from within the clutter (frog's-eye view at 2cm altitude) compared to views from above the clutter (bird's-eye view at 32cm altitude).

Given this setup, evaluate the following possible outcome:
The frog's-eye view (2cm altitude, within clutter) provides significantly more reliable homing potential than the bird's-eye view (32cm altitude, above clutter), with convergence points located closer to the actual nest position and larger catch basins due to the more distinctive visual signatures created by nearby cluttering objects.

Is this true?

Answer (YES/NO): NO